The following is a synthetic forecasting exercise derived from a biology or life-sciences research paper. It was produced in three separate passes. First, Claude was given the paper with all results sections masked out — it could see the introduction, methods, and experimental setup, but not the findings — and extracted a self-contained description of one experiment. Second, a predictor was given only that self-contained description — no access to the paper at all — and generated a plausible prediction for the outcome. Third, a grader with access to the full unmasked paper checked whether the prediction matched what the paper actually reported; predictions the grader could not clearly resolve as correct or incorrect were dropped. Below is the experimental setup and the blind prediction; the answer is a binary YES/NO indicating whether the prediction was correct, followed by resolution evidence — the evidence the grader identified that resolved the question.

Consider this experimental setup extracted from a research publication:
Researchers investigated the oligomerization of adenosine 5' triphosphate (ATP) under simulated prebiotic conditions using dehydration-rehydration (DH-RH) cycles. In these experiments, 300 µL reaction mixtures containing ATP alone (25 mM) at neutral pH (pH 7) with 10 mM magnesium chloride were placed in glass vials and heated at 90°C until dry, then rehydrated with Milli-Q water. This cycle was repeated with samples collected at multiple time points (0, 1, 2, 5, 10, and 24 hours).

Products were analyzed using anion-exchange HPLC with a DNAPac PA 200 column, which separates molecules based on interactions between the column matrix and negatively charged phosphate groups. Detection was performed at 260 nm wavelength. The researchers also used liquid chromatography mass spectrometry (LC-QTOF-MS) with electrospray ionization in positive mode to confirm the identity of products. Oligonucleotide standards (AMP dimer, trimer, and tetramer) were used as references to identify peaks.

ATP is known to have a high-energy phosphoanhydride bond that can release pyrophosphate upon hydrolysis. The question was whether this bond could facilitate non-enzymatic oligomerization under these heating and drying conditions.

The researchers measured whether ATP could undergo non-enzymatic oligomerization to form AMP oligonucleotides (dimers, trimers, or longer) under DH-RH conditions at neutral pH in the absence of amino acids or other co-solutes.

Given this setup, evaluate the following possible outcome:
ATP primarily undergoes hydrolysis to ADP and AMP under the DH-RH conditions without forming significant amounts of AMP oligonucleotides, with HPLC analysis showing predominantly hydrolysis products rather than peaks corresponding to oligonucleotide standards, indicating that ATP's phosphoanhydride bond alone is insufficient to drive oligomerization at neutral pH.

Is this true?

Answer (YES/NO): NO